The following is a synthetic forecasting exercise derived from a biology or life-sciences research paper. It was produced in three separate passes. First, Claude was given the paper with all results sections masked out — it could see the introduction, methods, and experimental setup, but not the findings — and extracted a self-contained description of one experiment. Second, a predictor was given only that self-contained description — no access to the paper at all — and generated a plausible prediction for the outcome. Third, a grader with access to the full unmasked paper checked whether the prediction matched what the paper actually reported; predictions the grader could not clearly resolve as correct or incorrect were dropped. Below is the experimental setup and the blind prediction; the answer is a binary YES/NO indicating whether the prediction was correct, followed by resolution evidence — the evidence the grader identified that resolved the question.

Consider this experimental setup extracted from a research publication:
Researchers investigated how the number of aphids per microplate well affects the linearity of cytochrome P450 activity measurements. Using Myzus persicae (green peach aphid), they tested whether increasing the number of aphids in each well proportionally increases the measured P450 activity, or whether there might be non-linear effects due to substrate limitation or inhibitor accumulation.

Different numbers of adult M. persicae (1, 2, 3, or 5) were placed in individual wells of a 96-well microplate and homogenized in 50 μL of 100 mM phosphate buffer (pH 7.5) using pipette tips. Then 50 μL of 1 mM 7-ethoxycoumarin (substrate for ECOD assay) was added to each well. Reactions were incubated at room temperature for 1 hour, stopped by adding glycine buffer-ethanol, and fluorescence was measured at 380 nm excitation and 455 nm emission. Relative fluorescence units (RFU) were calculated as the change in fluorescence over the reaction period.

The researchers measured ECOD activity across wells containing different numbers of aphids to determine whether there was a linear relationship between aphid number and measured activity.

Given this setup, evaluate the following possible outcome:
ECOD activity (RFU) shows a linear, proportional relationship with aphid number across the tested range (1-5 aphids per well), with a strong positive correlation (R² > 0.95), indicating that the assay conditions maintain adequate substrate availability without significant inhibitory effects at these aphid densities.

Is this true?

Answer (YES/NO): NO